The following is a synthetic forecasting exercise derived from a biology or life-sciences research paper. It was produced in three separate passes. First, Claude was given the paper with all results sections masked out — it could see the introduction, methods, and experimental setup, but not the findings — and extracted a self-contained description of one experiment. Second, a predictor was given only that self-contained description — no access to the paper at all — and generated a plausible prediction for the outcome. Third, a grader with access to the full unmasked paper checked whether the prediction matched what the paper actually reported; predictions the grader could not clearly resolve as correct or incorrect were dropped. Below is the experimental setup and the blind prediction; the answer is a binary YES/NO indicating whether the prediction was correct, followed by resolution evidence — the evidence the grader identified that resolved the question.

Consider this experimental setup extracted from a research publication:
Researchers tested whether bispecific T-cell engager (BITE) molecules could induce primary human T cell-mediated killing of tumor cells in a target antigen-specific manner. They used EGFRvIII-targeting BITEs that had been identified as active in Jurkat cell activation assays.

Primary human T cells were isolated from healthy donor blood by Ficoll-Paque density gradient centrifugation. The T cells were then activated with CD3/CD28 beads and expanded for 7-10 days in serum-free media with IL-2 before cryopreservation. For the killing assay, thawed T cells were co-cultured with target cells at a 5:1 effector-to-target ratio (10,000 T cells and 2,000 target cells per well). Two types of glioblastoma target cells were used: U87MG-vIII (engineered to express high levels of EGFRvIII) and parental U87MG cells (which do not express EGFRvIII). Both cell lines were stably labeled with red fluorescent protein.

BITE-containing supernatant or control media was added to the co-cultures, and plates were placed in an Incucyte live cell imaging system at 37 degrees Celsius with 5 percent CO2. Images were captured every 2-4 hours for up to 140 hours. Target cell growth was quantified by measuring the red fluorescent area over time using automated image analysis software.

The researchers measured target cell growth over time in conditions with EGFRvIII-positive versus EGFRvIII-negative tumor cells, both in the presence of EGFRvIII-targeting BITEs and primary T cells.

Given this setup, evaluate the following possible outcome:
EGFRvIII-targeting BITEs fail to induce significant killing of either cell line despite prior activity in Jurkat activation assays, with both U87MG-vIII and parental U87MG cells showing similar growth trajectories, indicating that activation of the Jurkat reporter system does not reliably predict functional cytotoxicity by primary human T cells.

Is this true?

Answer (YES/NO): NO